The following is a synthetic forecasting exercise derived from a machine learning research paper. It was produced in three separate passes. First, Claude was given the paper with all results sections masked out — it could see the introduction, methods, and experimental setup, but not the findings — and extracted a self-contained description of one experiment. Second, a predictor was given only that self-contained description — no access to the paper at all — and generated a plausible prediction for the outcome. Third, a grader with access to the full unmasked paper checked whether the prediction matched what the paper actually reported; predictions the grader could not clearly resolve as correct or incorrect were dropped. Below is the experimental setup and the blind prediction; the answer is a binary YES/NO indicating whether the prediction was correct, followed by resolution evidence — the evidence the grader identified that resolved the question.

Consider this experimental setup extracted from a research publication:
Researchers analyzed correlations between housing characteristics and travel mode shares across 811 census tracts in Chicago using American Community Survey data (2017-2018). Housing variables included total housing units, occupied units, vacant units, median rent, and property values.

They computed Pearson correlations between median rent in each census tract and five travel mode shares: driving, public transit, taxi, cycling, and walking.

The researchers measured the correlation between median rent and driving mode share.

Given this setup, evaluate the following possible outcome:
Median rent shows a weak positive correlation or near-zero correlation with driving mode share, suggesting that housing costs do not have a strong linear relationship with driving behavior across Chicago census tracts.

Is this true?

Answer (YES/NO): NO